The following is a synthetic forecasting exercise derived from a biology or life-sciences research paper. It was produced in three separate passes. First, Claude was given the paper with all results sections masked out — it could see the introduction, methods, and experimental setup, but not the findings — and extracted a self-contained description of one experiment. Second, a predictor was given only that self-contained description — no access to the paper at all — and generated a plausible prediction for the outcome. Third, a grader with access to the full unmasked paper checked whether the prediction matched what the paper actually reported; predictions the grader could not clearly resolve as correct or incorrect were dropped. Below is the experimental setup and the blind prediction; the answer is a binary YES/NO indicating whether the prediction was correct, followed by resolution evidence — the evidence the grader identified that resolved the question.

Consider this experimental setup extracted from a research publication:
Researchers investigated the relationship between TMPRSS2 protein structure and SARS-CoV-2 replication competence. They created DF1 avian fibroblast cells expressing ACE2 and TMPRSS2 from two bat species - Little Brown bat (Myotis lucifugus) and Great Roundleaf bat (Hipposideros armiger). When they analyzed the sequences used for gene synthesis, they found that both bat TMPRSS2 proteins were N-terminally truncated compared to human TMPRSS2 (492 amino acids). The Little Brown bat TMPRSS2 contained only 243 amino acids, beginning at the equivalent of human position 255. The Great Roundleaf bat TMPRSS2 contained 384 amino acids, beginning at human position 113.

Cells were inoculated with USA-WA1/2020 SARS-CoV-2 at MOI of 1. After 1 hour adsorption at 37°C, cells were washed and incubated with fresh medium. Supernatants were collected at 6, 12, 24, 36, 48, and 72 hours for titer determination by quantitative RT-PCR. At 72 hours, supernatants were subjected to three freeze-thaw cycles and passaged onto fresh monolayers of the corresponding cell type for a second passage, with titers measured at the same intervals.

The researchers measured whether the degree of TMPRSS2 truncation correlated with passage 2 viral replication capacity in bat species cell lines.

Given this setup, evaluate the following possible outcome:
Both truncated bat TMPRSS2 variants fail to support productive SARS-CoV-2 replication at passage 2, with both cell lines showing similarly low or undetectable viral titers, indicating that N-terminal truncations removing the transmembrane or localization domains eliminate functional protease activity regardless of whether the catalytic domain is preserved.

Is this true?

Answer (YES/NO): YES